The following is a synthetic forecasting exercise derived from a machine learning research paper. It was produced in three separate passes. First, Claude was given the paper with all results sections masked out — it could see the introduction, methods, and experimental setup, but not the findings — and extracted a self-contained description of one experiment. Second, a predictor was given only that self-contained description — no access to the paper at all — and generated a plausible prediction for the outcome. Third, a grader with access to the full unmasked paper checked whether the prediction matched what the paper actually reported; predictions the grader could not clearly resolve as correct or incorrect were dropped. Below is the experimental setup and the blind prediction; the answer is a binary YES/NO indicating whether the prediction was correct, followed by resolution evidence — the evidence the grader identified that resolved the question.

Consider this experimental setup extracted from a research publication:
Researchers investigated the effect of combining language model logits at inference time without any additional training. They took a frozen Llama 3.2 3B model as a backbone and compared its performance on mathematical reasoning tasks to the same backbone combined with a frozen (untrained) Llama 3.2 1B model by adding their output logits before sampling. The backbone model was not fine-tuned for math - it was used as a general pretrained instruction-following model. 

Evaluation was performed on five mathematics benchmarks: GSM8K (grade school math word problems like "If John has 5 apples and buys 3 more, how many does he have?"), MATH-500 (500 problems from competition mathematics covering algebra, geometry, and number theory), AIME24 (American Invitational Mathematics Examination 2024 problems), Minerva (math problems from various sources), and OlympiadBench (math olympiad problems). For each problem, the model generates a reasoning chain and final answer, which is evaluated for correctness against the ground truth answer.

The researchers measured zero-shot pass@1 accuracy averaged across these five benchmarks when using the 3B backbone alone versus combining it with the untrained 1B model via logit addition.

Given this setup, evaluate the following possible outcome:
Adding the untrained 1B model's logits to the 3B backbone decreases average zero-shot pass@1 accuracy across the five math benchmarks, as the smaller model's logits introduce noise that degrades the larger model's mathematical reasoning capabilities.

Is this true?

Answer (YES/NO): NO